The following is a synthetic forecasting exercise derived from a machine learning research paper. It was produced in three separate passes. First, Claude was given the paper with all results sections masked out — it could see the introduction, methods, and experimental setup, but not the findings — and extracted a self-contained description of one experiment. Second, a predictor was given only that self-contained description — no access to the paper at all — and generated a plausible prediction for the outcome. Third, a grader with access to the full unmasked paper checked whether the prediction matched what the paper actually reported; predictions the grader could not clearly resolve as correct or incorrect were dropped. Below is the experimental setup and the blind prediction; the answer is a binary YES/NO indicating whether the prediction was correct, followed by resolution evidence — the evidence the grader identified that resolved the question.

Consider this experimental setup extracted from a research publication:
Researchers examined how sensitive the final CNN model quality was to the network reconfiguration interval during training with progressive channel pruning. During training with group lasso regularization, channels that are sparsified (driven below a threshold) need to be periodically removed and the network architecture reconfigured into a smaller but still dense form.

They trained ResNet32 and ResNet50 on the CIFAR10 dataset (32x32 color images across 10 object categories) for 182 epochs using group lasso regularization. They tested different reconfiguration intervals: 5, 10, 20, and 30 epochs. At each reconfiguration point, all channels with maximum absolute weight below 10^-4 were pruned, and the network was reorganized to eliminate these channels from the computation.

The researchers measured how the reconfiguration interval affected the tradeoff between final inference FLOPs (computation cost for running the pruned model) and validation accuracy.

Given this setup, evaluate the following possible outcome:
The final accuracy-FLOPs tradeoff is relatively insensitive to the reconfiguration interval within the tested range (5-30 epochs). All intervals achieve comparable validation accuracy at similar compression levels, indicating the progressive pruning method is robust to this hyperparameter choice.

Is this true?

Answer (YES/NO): YES